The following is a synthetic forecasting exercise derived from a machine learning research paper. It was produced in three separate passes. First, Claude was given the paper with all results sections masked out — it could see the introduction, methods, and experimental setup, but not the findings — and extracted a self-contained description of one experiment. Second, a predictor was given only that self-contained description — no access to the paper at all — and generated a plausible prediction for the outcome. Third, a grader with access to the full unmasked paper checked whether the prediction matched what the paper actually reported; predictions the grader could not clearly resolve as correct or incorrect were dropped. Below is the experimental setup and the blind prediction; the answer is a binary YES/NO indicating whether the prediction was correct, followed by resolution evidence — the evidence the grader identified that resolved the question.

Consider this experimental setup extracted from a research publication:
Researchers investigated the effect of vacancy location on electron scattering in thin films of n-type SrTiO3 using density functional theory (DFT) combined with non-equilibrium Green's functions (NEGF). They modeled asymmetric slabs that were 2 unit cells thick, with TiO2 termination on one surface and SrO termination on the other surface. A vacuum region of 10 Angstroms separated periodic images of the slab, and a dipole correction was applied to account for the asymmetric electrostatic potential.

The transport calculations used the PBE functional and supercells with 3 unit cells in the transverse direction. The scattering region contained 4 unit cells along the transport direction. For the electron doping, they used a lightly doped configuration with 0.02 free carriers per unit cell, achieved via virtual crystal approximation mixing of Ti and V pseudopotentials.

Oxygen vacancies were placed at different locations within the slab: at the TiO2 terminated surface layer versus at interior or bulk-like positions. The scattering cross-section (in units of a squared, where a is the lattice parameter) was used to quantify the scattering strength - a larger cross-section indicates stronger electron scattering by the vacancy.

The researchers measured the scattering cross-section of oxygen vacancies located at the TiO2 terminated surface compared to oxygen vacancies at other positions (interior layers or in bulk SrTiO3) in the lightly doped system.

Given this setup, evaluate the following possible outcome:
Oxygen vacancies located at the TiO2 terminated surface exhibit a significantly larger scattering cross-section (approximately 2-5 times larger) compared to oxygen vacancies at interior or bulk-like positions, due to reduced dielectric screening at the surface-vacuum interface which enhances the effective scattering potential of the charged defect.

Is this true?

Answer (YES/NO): NO